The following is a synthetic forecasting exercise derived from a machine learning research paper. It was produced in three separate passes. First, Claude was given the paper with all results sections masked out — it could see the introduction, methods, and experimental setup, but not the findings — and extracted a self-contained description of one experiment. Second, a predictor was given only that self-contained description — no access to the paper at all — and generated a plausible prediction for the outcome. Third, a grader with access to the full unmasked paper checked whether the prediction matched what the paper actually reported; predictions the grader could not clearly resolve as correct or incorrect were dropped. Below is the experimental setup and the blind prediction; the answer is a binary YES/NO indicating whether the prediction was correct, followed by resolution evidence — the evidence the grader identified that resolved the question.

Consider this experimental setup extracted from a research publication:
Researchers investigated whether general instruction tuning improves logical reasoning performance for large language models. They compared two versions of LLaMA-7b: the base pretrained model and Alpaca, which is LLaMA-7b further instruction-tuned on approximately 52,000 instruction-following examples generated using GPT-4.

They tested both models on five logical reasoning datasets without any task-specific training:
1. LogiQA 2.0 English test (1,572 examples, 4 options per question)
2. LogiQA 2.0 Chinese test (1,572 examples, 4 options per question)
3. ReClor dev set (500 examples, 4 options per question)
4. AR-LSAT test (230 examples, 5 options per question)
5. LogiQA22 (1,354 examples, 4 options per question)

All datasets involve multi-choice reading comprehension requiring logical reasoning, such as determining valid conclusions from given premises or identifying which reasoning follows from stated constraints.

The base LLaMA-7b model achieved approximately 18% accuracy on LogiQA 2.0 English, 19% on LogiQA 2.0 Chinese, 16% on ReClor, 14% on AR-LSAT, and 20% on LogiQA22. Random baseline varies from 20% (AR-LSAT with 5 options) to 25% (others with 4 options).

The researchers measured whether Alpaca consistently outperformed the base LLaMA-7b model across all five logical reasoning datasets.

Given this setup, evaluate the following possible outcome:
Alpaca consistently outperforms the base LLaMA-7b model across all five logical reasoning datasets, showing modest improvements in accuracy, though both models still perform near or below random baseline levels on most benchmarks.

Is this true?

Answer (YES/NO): NO